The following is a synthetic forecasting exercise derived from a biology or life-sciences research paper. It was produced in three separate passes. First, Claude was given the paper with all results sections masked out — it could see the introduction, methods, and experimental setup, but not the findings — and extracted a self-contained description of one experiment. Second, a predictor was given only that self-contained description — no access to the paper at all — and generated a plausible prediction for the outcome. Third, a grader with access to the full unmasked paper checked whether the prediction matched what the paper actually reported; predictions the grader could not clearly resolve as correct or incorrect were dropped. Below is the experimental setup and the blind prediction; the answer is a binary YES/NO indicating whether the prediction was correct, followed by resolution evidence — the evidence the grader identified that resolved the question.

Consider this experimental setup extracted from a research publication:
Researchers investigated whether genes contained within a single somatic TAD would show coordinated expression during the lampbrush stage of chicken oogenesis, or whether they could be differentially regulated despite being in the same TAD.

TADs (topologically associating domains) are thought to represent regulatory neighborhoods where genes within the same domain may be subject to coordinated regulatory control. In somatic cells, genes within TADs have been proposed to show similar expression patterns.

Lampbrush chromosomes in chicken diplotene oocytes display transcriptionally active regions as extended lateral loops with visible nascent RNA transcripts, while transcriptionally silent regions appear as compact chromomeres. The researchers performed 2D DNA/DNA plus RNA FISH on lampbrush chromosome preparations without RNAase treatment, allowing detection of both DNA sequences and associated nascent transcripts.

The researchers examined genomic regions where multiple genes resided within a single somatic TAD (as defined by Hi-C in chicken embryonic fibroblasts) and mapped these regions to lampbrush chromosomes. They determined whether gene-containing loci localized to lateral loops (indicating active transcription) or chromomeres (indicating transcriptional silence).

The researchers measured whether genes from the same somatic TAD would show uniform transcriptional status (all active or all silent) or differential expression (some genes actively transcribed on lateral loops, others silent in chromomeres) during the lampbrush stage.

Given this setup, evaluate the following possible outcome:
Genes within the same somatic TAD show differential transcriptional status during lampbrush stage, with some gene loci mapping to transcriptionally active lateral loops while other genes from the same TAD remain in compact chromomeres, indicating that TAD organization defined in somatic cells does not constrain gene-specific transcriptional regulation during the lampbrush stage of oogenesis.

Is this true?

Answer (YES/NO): YES